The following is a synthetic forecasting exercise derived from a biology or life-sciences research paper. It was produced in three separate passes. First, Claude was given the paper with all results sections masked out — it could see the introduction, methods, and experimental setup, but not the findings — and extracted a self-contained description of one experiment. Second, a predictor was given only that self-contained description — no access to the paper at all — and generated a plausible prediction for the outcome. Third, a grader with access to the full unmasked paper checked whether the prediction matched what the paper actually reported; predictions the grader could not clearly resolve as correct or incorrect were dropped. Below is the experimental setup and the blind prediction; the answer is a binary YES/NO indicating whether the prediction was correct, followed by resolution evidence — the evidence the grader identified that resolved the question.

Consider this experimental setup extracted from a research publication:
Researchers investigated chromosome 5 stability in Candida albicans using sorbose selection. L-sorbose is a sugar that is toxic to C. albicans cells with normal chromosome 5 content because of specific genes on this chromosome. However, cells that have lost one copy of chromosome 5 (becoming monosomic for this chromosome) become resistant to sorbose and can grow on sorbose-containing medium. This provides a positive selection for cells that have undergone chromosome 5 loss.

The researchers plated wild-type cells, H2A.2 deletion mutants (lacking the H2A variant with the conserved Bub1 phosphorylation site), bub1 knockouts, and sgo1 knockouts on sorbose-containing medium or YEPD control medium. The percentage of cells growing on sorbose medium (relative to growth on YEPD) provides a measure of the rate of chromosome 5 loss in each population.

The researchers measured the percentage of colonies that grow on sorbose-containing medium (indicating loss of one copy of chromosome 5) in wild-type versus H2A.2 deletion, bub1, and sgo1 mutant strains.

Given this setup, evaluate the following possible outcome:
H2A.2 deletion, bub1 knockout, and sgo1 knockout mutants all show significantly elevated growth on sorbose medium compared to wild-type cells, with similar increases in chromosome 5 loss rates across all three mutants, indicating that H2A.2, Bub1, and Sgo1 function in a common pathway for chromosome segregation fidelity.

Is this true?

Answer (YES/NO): NO